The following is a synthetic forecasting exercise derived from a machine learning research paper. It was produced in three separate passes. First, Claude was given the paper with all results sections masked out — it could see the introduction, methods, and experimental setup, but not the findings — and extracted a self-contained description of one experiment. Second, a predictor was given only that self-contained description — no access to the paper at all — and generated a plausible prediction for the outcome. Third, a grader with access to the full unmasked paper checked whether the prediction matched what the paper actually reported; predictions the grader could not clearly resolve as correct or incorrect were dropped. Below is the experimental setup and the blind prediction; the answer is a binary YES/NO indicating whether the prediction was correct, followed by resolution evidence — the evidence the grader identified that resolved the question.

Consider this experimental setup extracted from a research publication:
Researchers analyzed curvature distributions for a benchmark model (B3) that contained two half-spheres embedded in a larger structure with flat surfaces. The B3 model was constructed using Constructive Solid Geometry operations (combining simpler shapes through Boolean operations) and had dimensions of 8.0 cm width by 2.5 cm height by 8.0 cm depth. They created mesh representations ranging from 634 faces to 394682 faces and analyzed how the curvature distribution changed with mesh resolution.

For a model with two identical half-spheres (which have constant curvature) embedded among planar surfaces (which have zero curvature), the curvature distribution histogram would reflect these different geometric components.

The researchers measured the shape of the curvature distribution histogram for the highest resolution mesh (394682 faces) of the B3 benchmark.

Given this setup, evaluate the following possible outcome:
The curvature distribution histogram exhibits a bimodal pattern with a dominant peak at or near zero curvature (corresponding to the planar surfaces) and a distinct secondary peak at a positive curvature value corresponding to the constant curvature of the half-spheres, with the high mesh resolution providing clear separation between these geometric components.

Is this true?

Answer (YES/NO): NO